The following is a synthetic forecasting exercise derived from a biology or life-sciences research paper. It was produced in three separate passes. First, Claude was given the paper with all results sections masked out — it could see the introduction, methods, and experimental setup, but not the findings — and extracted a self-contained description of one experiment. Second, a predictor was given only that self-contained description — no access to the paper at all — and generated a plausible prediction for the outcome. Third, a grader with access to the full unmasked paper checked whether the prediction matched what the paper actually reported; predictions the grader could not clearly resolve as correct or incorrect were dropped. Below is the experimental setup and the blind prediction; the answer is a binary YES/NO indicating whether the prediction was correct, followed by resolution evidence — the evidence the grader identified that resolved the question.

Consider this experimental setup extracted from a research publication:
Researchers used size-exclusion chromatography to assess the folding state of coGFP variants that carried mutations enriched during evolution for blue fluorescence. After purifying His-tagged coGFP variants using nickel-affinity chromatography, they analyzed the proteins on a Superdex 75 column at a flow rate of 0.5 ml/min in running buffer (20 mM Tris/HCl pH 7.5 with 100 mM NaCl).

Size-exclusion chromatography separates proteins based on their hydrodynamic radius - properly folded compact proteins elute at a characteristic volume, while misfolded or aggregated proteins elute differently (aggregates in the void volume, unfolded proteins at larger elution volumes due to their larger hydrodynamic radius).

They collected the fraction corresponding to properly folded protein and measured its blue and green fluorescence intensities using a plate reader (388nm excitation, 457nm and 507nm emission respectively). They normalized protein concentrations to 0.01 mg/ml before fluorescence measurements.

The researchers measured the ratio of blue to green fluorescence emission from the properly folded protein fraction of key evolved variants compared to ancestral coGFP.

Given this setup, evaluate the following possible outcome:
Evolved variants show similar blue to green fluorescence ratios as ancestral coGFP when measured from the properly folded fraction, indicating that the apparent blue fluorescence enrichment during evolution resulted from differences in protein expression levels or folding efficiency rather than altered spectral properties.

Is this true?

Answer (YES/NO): NO